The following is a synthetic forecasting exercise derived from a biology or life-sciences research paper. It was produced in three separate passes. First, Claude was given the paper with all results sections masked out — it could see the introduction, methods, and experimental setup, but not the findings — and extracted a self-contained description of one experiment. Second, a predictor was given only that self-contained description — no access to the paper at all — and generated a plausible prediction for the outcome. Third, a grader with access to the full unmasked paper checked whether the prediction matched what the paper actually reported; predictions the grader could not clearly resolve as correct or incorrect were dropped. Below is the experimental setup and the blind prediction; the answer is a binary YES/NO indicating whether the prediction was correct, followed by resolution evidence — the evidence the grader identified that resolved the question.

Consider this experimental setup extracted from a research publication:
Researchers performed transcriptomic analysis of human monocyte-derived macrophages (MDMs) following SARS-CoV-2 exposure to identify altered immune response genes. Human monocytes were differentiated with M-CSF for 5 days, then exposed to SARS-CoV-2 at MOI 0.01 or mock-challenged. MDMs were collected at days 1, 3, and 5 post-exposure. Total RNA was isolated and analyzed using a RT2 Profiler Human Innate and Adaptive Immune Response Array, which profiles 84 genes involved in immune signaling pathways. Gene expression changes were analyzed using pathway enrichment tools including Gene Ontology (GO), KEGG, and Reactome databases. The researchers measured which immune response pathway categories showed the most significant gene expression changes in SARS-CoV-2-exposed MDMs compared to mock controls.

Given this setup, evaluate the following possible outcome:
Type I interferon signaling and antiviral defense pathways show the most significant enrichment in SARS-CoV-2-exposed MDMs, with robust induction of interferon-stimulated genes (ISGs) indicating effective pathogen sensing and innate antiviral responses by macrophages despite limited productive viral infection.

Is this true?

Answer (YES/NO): NO